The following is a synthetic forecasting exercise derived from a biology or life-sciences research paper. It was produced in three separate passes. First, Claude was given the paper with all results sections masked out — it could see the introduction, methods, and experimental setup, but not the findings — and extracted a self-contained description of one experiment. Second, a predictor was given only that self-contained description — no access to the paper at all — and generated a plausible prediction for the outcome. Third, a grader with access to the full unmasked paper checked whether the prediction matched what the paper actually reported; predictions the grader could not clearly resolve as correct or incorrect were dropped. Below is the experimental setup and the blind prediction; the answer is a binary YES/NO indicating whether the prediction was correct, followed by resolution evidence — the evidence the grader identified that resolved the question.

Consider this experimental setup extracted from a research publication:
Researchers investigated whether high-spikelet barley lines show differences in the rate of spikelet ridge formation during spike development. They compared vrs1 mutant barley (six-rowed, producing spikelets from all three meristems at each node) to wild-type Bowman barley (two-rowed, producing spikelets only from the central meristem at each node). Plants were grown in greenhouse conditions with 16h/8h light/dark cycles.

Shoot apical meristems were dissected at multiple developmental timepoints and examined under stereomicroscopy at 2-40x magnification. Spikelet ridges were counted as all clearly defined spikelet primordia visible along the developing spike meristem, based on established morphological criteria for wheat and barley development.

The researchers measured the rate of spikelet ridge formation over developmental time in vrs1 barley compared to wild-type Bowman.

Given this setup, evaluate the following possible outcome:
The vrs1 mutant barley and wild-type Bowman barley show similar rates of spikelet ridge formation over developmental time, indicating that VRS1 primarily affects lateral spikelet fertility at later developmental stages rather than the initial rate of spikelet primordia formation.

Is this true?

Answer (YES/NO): YES